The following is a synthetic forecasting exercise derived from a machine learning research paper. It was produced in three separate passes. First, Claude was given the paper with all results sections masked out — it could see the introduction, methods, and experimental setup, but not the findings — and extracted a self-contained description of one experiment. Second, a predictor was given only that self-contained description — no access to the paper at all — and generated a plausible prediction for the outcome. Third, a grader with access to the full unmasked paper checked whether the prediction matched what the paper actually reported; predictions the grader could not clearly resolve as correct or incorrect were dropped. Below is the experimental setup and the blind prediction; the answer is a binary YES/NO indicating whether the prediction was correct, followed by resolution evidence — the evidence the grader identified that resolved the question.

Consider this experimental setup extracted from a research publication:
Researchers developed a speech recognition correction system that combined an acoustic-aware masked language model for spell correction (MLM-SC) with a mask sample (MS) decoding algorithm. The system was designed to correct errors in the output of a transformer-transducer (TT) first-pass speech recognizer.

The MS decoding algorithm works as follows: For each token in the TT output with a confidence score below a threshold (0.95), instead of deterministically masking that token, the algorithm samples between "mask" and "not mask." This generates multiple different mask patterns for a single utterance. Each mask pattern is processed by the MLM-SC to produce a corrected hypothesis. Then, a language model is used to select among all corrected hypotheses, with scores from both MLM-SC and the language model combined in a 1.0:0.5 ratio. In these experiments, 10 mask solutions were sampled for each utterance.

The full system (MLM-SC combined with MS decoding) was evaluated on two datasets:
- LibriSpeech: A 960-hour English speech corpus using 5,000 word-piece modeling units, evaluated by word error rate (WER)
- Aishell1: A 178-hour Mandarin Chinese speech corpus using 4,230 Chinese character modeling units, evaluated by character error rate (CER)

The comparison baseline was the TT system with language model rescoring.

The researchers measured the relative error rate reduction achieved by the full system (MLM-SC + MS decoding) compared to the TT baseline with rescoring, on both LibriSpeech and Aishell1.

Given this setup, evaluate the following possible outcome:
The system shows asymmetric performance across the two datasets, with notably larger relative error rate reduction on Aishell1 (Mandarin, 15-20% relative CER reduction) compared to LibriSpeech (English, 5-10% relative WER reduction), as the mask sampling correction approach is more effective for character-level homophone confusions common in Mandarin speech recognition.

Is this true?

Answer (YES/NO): NO